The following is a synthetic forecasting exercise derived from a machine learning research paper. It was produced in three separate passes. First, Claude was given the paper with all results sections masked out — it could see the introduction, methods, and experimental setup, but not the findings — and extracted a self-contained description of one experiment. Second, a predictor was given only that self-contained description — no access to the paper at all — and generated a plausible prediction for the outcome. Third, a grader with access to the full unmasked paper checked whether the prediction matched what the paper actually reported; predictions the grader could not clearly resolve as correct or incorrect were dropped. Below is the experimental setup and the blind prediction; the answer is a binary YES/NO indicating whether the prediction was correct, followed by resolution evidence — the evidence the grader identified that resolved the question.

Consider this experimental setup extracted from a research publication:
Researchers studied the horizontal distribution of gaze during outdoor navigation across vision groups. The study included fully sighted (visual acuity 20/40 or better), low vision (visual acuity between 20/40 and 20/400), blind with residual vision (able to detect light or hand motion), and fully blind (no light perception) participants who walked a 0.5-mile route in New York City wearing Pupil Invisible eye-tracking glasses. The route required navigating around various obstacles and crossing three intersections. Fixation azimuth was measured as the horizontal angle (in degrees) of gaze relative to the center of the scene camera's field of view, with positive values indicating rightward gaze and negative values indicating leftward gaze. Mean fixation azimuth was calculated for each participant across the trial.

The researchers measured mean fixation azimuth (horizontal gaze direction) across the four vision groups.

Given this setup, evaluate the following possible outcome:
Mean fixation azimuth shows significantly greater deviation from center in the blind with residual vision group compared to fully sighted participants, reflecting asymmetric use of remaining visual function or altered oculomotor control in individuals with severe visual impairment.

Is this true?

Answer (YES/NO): NO